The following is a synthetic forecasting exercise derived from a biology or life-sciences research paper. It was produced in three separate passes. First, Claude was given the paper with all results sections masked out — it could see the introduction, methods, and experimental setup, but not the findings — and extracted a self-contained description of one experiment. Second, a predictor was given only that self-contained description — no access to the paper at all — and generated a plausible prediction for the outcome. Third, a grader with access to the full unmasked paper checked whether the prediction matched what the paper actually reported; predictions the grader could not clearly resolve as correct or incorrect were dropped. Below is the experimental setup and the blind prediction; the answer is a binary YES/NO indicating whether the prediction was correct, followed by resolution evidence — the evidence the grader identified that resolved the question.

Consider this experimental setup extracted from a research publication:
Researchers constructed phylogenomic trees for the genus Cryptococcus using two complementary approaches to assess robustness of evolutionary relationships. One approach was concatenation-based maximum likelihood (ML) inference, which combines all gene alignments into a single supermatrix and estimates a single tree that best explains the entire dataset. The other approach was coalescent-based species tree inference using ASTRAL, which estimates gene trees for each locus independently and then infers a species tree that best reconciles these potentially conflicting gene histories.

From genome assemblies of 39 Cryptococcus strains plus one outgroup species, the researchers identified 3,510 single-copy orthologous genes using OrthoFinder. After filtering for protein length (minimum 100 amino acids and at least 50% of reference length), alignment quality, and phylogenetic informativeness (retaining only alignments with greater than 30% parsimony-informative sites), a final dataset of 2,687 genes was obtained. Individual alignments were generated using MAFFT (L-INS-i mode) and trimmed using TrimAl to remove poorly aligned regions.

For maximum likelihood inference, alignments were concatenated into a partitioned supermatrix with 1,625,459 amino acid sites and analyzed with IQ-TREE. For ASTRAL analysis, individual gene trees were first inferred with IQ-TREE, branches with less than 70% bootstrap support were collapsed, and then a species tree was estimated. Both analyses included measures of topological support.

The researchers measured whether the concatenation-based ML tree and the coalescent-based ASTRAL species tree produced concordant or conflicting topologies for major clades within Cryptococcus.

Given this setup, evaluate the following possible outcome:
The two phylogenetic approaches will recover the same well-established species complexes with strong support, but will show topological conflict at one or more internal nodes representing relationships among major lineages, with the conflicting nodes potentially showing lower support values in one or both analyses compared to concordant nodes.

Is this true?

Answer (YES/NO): NO